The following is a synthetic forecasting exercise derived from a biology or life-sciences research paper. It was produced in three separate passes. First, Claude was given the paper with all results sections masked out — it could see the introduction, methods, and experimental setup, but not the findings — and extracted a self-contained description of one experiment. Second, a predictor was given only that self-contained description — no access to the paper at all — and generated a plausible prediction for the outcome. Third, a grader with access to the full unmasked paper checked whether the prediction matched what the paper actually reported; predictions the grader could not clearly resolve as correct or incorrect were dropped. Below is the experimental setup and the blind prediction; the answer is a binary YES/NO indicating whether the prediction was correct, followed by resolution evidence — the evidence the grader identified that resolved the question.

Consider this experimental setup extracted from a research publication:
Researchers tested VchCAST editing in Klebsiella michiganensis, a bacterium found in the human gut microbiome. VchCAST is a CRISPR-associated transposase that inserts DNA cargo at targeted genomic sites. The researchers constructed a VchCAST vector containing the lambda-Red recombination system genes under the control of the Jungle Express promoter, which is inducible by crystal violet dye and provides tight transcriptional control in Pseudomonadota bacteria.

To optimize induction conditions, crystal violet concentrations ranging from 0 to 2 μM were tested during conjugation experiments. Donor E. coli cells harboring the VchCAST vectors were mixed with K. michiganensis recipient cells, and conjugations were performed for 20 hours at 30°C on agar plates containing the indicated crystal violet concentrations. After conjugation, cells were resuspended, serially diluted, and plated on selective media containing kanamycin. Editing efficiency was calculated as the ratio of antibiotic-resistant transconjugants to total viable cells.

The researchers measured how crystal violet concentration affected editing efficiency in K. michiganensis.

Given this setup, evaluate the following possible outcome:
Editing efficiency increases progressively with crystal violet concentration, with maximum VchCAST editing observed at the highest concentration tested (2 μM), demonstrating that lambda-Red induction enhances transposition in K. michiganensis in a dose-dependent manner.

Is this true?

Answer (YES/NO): NO